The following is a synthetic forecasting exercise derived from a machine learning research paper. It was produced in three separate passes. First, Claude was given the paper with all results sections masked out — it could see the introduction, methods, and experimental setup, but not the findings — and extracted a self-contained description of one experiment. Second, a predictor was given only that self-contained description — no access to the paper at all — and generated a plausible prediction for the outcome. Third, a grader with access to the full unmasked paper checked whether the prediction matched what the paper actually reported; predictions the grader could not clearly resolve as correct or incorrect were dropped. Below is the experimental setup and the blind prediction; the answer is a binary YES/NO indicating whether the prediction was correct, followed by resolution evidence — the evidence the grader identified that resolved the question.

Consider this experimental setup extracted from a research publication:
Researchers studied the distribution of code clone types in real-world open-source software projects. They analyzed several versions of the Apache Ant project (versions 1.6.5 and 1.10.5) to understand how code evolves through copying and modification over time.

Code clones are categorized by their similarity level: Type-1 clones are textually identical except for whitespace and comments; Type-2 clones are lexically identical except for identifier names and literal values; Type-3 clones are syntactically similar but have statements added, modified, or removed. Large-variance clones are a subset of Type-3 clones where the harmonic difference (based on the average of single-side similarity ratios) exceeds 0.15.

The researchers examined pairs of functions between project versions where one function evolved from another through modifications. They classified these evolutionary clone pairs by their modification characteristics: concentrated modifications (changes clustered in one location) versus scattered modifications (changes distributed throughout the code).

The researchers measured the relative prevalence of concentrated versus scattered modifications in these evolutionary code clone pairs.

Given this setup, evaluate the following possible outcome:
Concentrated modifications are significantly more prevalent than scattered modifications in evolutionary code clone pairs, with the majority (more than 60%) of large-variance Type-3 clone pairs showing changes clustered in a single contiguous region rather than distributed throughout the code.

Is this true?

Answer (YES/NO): NO